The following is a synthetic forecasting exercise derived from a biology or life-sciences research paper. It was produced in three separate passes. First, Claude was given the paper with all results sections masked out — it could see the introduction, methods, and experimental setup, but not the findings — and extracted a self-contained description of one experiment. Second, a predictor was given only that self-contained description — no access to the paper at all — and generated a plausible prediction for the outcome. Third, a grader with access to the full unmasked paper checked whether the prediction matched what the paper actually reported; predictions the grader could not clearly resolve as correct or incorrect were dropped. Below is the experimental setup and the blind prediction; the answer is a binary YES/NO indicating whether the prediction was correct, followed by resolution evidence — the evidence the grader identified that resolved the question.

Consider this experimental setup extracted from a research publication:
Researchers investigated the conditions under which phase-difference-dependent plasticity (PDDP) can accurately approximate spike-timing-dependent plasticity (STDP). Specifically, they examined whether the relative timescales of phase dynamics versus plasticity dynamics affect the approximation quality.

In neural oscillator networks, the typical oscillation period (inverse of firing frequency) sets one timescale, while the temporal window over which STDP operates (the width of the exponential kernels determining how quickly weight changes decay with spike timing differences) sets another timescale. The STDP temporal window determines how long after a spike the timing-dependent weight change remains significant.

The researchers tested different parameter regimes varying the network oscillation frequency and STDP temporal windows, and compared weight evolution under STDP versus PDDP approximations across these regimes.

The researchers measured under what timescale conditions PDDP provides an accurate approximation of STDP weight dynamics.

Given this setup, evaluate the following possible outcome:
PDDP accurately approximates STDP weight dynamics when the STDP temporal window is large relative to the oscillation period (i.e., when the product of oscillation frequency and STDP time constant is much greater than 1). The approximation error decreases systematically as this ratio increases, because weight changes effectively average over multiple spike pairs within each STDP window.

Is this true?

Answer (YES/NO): NO